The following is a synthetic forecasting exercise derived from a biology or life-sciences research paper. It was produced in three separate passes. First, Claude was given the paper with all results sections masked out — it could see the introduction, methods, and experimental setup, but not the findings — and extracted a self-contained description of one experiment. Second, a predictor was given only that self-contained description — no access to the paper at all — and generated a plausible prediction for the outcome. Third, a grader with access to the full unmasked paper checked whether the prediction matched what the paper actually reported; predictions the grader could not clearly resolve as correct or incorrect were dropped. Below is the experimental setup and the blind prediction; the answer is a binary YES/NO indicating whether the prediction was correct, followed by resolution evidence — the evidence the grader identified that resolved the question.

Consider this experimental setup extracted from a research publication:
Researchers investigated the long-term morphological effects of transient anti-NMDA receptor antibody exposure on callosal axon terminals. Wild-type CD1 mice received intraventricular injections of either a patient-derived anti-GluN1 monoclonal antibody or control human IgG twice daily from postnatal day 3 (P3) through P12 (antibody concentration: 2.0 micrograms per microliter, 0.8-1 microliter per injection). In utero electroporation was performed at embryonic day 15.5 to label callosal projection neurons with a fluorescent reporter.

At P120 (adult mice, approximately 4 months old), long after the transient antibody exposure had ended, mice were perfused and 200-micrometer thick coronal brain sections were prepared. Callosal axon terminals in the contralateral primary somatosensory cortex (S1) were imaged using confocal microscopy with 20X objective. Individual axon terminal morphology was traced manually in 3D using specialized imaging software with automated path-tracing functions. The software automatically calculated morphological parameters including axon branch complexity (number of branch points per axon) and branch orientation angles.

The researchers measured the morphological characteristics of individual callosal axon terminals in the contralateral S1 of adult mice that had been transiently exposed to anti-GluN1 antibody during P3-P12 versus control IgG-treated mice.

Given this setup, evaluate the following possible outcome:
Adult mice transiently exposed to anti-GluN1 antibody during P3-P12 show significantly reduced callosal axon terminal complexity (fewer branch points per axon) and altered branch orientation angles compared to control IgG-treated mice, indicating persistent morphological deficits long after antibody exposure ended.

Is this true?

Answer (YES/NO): NO